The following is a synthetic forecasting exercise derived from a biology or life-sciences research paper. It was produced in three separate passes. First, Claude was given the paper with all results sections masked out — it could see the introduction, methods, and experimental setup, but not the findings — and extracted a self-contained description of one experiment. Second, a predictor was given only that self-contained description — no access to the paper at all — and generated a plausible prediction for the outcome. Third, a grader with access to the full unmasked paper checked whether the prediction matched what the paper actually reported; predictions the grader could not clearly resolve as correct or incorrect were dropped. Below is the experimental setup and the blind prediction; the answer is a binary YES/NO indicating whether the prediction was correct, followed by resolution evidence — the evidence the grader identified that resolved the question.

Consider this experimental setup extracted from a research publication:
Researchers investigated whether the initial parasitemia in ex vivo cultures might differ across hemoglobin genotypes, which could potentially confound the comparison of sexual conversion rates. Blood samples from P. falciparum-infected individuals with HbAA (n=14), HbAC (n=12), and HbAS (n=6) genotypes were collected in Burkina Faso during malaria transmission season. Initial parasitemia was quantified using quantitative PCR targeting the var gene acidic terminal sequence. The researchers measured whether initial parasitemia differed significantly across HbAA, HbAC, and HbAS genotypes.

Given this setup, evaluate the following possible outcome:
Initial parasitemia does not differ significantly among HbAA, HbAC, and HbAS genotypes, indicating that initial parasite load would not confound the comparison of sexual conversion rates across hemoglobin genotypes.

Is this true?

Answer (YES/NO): YES